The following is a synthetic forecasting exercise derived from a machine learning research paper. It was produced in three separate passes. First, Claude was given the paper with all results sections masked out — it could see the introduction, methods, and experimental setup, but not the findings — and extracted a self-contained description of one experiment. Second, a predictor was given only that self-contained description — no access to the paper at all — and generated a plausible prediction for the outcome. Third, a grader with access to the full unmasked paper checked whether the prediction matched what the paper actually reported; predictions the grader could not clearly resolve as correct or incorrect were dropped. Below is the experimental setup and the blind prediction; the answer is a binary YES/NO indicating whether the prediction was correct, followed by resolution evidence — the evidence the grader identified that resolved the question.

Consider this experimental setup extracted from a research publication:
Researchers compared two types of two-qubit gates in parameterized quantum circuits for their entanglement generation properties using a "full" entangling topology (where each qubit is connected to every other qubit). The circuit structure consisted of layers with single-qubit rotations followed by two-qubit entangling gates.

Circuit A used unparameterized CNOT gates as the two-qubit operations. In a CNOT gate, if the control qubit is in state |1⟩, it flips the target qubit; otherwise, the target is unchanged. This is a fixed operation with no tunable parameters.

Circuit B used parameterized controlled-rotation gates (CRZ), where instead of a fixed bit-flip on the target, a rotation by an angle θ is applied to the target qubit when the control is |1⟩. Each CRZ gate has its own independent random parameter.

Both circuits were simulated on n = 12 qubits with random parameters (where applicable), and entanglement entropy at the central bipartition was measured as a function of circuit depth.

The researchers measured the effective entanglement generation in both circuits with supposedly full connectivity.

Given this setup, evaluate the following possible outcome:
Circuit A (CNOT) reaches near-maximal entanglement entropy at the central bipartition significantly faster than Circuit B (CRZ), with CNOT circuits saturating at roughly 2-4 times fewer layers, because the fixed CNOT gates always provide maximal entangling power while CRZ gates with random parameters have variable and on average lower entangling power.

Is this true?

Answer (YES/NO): NO